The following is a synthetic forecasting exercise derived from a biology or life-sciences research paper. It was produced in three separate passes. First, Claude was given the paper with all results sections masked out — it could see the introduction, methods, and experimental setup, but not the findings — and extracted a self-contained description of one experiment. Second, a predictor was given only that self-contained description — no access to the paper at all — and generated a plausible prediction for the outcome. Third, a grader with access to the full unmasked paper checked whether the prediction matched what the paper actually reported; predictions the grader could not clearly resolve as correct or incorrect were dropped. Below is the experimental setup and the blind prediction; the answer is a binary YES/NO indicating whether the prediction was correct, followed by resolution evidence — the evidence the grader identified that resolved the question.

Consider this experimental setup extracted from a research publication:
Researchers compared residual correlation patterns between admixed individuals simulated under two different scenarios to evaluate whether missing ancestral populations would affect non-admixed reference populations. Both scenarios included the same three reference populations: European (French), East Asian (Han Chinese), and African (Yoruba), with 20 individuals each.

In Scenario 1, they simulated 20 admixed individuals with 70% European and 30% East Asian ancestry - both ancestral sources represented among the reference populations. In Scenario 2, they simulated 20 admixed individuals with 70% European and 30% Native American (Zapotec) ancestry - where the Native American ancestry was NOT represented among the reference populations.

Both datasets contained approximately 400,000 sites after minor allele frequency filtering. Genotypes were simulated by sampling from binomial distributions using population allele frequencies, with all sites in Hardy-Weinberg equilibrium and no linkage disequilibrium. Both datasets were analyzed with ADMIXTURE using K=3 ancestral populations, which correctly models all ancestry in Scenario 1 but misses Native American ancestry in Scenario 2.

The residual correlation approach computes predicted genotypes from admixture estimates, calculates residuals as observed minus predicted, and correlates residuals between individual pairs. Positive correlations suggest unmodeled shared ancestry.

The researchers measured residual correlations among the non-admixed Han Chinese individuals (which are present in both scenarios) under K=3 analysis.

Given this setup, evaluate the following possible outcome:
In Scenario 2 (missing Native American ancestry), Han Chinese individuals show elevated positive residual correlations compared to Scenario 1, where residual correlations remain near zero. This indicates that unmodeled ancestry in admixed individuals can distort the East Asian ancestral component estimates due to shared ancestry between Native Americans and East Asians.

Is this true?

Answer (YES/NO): NO